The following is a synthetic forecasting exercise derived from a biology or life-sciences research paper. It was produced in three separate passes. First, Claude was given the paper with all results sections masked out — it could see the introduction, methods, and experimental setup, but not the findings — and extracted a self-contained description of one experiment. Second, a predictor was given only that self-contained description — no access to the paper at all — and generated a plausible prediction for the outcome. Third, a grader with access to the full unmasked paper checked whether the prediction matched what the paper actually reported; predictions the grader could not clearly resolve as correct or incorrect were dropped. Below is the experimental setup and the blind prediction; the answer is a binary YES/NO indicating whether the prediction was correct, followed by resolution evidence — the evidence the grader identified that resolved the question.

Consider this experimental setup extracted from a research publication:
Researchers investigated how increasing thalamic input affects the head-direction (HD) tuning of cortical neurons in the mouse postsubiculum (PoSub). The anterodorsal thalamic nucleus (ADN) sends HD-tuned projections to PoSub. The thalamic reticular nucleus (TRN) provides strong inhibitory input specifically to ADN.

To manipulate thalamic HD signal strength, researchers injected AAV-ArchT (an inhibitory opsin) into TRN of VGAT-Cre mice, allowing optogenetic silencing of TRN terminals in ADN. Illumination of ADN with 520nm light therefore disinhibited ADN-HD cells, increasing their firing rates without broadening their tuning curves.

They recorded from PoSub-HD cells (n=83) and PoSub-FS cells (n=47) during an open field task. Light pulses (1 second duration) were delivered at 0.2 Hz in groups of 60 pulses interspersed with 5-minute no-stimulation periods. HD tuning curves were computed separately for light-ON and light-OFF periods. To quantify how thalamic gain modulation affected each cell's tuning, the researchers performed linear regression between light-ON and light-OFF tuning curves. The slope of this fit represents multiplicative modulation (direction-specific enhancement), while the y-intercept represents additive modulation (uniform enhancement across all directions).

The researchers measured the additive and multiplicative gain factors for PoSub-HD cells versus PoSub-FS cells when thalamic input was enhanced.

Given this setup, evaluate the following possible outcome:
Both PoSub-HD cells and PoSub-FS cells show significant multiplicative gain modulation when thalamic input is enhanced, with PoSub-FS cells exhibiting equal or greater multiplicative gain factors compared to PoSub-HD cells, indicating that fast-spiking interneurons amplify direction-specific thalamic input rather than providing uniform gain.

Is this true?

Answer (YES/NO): NO